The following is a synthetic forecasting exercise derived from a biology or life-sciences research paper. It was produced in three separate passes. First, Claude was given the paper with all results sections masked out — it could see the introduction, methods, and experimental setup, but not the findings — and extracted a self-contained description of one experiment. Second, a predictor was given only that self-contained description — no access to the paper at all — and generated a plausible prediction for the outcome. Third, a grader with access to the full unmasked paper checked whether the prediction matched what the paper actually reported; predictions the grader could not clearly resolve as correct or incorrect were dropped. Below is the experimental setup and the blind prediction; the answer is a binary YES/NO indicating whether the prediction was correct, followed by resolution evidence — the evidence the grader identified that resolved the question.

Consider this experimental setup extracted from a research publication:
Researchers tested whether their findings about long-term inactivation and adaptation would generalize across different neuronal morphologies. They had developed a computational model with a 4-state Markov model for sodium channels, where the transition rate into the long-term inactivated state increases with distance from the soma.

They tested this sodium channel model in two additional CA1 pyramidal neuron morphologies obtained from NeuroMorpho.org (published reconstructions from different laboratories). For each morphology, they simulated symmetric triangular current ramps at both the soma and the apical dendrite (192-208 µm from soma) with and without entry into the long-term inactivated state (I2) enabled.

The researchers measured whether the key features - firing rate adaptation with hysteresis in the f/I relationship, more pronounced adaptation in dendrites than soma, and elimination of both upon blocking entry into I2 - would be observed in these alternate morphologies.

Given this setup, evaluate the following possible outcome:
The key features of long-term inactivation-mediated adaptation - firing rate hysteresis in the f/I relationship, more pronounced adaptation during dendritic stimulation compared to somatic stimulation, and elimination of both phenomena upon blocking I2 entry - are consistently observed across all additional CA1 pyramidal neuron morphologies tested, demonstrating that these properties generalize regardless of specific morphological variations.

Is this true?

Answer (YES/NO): YES